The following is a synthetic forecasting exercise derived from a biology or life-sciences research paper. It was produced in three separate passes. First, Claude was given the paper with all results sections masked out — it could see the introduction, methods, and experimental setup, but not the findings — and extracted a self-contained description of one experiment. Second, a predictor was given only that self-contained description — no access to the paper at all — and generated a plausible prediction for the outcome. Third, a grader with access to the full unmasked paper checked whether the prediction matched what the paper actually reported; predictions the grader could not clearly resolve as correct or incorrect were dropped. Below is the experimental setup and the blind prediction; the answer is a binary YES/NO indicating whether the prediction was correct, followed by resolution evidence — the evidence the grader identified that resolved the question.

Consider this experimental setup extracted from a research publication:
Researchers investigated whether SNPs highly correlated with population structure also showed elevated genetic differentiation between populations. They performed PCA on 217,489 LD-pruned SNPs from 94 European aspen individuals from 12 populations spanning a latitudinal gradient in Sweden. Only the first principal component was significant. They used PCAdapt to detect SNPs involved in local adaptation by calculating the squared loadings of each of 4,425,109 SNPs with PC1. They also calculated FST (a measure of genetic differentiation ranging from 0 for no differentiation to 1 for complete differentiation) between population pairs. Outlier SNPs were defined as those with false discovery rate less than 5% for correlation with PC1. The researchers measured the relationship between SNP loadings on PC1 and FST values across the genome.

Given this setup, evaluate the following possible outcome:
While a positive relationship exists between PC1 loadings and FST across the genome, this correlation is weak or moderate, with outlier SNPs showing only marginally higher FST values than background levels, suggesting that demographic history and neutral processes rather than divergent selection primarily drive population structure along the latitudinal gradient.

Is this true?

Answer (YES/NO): NO